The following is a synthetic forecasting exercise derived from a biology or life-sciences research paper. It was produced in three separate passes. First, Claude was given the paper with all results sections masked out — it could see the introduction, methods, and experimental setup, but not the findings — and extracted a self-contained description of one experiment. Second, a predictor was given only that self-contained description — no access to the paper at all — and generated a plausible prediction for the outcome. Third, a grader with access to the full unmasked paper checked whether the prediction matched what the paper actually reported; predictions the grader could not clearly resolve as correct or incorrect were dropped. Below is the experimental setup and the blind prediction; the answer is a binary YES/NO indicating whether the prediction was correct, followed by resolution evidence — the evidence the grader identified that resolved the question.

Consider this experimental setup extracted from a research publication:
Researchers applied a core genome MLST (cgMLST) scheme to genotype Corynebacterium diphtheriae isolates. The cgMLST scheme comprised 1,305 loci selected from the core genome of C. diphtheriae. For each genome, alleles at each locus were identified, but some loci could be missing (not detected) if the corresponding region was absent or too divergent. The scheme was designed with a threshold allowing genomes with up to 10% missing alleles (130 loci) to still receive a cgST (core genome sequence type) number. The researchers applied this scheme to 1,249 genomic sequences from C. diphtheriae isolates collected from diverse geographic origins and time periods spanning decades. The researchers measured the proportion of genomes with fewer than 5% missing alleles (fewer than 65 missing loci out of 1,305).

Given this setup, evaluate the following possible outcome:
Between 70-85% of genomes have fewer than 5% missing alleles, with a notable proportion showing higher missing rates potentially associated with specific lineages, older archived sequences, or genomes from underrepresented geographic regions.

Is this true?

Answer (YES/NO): NO